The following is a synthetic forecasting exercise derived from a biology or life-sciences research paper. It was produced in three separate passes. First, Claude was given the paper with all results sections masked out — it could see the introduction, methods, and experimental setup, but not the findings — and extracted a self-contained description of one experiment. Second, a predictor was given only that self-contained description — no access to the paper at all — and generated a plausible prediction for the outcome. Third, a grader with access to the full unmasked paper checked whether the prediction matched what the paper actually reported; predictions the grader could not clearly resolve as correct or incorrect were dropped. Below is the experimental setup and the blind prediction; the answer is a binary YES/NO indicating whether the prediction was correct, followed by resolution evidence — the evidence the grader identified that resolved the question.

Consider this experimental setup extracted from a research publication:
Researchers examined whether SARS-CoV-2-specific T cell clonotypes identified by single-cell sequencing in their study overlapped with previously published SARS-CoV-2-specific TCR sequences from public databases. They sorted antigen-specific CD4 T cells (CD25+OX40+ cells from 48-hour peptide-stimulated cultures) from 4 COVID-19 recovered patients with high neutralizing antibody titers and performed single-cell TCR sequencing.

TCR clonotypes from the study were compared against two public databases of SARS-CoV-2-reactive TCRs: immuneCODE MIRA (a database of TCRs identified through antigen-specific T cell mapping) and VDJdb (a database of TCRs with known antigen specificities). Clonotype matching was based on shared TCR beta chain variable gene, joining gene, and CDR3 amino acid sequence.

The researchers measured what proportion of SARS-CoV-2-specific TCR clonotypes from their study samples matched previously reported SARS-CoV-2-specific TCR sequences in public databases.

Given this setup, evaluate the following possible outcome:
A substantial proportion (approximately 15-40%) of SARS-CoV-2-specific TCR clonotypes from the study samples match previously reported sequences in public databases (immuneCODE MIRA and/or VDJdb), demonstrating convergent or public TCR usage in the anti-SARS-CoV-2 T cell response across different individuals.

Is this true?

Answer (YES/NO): NO